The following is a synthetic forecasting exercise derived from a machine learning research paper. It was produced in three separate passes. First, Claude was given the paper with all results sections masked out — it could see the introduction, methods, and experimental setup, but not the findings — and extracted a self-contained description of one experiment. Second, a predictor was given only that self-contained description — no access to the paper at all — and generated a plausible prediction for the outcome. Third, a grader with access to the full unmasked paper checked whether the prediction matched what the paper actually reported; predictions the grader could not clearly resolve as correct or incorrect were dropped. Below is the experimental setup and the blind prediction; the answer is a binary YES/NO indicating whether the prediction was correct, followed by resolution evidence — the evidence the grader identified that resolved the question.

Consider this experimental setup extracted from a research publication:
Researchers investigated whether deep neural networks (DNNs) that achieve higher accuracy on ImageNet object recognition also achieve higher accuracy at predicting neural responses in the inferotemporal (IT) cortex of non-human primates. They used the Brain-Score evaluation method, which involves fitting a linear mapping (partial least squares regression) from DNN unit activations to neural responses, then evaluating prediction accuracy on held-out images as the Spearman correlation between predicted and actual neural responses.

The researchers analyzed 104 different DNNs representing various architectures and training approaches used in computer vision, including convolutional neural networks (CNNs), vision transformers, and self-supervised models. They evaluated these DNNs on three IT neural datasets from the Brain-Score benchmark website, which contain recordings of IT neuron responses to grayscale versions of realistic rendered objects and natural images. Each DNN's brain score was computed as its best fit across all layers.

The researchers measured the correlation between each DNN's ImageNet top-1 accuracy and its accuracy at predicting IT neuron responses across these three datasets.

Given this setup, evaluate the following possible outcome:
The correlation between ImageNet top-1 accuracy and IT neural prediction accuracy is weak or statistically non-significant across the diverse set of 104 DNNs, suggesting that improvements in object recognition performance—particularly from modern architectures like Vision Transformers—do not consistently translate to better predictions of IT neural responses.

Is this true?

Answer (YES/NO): NO